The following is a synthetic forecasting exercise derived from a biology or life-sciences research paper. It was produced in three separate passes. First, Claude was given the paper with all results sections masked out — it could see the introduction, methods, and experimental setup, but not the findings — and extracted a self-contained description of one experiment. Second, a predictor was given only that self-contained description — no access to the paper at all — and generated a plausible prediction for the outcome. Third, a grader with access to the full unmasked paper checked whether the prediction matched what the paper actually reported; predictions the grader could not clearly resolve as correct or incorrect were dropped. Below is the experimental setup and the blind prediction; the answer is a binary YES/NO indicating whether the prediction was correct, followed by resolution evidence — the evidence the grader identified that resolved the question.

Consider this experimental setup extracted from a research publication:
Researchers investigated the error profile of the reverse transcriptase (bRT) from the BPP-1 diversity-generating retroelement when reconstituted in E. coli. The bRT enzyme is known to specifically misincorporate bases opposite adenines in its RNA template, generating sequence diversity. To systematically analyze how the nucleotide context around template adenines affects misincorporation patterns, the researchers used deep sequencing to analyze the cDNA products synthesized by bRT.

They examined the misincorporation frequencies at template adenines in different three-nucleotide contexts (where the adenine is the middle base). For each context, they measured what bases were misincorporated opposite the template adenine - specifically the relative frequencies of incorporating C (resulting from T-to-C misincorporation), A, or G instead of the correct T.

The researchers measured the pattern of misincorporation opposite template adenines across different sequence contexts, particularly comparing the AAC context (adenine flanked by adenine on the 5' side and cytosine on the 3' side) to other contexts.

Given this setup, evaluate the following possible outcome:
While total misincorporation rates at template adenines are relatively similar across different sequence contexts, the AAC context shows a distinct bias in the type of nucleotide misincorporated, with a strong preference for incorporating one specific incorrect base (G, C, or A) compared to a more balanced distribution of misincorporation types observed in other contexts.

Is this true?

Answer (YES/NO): NO